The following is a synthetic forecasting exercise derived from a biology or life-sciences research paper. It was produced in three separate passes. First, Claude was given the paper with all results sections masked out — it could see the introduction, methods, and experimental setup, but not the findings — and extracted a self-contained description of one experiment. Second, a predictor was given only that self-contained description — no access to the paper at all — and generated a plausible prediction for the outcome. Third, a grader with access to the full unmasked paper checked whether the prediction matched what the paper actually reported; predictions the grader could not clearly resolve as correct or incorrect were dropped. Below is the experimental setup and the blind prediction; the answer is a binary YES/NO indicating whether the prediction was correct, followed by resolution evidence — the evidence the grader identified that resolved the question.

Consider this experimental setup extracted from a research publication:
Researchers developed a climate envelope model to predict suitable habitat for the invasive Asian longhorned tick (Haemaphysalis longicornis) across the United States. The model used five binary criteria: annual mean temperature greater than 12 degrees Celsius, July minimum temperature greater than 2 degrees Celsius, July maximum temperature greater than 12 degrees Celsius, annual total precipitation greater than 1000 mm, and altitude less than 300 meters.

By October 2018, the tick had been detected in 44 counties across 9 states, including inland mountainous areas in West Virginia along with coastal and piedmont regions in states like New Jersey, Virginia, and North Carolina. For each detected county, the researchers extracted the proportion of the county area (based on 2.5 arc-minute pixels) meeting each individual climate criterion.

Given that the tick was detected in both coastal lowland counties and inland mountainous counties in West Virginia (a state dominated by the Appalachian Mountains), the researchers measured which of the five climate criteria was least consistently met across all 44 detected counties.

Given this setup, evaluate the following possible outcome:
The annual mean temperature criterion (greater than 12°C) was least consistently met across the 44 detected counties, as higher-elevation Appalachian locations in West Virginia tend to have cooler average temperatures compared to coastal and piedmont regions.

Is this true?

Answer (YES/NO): YES